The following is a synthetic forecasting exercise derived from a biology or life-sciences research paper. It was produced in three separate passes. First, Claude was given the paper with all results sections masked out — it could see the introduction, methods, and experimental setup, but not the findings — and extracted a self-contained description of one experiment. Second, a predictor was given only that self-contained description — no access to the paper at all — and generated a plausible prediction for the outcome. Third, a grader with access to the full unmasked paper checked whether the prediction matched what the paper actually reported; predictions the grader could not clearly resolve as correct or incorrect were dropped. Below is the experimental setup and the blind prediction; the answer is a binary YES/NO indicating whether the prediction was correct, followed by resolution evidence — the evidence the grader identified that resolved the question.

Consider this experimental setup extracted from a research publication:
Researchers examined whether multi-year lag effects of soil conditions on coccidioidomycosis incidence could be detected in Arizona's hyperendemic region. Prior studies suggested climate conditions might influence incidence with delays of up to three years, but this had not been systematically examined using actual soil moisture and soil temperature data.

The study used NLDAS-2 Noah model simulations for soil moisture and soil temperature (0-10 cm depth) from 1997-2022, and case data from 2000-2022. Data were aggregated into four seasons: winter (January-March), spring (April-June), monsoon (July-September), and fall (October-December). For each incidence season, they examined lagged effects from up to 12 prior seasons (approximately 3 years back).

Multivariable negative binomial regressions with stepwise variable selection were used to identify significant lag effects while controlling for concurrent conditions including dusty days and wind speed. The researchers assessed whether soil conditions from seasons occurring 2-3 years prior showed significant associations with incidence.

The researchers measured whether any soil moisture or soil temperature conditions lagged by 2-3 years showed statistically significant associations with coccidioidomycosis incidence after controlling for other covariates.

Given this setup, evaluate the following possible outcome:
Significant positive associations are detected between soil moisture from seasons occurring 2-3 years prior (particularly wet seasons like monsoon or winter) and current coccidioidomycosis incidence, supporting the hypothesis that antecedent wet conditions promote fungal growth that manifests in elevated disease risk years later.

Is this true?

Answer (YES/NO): YES